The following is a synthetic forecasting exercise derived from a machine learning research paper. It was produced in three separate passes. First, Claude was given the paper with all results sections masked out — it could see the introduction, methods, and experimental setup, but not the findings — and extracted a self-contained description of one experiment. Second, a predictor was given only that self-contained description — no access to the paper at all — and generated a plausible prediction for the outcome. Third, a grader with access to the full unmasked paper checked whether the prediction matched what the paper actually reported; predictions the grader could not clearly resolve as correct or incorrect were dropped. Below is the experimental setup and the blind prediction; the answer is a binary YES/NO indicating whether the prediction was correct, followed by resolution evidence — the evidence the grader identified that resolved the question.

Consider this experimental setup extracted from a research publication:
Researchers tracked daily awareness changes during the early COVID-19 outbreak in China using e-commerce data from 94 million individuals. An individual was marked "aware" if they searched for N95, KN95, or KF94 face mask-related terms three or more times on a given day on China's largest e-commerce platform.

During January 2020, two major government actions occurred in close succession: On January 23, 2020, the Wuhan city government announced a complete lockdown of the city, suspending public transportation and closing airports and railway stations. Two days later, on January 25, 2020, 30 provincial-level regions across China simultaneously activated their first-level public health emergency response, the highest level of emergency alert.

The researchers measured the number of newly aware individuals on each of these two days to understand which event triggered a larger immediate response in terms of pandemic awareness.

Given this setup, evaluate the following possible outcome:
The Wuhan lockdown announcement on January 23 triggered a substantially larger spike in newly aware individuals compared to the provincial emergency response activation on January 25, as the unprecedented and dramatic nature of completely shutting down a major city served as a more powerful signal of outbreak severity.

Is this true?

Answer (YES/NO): NO